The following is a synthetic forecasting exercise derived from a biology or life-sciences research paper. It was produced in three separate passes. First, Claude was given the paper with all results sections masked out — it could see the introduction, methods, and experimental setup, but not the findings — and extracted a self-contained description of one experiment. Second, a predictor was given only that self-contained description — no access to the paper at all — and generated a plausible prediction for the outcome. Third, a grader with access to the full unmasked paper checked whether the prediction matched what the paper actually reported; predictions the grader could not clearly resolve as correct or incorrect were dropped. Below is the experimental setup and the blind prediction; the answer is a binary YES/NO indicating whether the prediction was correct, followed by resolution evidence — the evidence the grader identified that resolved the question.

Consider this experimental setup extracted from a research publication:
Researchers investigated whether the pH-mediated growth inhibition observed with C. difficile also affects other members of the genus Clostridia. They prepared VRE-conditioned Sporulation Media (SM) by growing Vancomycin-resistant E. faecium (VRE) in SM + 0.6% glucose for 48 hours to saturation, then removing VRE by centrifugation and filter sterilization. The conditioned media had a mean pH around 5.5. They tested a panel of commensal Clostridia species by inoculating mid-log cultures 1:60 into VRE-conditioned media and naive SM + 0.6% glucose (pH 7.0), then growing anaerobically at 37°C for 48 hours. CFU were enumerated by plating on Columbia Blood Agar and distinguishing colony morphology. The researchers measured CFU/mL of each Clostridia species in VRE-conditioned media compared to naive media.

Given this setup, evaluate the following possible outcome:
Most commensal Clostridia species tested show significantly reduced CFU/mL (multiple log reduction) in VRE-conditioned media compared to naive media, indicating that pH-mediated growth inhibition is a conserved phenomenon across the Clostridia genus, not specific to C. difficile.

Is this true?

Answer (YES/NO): YES